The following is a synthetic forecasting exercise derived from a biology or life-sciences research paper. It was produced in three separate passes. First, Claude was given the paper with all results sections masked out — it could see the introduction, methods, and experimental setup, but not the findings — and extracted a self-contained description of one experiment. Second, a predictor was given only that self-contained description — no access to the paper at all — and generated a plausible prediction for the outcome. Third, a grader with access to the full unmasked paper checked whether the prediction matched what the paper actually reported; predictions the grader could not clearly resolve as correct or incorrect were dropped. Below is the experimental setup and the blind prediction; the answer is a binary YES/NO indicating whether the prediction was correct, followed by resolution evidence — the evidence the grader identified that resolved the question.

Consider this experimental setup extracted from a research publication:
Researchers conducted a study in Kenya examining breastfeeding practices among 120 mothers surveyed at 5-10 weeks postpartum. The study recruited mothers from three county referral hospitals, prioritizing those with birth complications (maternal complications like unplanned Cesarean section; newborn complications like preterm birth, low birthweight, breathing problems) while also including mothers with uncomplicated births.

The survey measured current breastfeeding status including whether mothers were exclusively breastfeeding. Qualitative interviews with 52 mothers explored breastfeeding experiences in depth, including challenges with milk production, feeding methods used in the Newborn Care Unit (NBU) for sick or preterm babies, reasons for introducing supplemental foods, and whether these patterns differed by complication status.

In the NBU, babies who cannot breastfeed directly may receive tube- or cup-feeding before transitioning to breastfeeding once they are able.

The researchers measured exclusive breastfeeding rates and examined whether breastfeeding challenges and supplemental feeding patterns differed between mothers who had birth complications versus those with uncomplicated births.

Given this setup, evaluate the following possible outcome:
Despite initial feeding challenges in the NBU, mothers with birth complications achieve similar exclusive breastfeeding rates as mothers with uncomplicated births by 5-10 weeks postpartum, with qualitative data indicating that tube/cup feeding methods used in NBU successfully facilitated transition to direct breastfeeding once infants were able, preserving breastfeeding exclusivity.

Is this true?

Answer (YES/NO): YES